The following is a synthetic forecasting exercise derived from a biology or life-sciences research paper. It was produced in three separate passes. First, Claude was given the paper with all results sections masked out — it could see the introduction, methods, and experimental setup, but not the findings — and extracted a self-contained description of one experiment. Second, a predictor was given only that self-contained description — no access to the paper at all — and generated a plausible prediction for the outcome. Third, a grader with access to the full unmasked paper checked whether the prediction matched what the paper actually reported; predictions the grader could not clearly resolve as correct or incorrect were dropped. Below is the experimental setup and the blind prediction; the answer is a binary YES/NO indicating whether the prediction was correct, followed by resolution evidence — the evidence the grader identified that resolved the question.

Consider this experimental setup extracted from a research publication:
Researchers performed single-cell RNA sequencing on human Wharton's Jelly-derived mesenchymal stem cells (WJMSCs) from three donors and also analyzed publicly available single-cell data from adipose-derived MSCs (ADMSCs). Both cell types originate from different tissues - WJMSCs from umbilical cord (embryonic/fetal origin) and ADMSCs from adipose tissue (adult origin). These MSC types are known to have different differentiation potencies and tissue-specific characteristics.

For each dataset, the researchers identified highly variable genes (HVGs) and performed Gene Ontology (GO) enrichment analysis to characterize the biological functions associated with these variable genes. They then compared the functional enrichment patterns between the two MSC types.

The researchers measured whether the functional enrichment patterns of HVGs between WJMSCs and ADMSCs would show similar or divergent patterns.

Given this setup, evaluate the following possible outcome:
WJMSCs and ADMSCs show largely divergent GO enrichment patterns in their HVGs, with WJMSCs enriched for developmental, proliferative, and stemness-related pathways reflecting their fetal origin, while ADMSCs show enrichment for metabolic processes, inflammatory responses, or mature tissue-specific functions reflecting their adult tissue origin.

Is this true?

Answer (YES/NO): NO